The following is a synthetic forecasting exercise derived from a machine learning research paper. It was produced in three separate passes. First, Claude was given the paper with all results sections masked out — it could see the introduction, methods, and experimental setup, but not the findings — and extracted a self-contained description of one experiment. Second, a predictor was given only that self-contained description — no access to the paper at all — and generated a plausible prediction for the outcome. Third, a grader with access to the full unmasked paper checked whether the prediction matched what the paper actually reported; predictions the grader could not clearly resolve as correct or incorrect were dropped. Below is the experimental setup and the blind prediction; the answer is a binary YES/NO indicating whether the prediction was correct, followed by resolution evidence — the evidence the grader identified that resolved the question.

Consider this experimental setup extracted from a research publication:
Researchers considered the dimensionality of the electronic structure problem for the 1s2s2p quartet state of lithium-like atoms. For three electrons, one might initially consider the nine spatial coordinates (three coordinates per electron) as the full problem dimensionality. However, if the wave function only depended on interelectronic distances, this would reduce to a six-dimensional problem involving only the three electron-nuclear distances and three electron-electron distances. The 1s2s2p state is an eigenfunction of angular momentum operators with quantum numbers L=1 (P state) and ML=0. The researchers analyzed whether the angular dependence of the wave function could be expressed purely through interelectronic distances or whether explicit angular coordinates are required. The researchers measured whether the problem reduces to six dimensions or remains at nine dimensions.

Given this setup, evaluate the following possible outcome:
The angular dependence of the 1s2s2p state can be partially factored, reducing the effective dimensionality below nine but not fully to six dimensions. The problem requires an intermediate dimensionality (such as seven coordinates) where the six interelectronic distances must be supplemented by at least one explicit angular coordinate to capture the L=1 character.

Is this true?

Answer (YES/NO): NO